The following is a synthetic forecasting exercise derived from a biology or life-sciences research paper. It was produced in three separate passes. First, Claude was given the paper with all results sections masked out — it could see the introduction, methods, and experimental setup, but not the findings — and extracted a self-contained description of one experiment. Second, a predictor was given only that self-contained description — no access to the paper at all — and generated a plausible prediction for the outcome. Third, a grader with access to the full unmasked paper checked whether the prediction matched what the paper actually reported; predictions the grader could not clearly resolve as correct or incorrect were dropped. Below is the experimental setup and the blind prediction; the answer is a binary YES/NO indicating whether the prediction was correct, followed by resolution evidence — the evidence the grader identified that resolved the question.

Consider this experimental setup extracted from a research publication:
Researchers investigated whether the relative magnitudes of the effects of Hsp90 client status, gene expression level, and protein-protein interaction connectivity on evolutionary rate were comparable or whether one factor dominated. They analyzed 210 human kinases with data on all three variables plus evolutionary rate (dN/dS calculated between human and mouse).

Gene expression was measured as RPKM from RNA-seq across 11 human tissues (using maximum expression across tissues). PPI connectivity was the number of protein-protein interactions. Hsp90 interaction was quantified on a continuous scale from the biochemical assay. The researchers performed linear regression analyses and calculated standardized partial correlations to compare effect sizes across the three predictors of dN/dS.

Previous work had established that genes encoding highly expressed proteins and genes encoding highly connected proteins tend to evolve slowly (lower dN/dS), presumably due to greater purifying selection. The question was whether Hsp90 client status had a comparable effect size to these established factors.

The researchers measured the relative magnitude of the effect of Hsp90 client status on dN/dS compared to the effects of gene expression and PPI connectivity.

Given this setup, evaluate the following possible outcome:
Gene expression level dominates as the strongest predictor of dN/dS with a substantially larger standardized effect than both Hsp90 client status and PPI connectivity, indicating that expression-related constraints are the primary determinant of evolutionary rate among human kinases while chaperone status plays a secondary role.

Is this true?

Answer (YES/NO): NO